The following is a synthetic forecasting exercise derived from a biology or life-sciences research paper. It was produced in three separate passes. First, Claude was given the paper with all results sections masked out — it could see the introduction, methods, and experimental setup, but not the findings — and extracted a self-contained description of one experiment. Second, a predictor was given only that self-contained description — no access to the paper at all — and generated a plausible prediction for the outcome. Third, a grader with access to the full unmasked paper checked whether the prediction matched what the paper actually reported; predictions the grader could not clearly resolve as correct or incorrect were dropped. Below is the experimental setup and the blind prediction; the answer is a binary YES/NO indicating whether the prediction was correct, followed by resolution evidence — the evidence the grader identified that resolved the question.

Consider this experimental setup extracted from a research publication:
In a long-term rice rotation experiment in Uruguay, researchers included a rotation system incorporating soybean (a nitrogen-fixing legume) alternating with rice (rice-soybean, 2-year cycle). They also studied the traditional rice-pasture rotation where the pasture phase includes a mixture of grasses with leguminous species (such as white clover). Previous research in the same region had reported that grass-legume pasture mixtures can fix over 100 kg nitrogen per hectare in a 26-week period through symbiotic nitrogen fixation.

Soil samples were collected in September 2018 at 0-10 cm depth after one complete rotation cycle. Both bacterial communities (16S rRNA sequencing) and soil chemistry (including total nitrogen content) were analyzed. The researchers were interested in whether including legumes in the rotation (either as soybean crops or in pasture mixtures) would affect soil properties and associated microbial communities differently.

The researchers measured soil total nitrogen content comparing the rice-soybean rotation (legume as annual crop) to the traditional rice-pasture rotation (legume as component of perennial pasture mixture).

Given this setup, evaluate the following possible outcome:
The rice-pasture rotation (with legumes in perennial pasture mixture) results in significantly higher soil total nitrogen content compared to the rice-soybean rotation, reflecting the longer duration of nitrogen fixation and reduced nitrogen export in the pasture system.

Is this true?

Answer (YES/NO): NO